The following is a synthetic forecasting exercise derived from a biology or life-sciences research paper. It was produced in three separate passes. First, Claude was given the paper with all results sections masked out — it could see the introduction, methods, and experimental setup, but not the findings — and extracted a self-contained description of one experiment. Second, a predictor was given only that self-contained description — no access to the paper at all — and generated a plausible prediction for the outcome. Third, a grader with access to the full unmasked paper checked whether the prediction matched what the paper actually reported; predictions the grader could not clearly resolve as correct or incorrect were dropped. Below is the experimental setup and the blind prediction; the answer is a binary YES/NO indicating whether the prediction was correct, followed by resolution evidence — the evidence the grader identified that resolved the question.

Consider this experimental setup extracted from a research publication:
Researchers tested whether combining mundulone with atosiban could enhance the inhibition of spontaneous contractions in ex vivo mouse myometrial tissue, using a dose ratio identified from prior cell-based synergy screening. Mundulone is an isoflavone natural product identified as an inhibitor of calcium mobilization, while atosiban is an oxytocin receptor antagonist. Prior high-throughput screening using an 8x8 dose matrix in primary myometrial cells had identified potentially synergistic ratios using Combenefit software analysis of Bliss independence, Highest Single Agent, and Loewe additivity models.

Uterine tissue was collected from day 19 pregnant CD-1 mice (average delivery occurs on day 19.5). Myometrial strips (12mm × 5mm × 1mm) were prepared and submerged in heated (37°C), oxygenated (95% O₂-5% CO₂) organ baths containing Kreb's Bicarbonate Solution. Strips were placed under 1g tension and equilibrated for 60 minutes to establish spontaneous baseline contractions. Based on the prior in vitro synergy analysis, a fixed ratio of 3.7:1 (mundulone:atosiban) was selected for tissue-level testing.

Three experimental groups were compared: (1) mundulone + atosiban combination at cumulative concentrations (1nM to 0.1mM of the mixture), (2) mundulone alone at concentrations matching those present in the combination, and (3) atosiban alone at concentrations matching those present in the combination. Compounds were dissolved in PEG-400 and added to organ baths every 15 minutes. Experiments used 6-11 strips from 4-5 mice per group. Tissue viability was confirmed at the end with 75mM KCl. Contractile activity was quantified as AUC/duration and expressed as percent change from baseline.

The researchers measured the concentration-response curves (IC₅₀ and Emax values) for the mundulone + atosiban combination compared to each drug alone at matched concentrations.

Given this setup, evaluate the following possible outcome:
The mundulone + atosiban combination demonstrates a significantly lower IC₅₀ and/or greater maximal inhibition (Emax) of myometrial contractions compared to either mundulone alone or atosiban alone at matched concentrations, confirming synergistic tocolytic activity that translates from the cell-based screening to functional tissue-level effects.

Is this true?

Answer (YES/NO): YES